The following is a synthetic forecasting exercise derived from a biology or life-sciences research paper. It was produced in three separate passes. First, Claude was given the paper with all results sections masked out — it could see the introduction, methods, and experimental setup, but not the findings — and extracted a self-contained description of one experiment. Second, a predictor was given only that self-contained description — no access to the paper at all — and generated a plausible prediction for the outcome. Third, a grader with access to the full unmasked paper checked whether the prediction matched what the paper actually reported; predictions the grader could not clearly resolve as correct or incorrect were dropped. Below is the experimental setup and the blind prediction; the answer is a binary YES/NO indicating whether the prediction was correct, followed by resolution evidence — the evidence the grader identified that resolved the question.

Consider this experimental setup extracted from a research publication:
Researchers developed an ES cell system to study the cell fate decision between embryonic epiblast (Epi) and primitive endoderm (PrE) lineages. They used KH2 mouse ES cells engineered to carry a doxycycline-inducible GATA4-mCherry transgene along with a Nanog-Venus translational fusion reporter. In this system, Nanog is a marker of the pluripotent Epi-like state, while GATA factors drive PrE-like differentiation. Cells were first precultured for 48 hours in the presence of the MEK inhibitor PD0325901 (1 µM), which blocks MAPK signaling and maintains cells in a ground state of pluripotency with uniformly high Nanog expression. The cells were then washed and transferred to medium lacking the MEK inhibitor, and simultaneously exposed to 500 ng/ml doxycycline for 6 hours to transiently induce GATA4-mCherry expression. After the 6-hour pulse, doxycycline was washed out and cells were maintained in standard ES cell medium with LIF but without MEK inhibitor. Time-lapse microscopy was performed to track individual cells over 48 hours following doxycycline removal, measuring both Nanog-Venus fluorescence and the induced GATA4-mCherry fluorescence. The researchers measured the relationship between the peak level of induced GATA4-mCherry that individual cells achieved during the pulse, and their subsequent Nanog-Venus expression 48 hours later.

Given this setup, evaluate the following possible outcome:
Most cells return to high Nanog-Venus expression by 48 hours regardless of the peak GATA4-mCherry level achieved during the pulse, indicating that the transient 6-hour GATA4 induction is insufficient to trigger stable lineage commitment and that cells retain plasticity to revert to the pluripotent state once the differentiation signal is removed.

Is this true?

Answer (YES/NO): NO